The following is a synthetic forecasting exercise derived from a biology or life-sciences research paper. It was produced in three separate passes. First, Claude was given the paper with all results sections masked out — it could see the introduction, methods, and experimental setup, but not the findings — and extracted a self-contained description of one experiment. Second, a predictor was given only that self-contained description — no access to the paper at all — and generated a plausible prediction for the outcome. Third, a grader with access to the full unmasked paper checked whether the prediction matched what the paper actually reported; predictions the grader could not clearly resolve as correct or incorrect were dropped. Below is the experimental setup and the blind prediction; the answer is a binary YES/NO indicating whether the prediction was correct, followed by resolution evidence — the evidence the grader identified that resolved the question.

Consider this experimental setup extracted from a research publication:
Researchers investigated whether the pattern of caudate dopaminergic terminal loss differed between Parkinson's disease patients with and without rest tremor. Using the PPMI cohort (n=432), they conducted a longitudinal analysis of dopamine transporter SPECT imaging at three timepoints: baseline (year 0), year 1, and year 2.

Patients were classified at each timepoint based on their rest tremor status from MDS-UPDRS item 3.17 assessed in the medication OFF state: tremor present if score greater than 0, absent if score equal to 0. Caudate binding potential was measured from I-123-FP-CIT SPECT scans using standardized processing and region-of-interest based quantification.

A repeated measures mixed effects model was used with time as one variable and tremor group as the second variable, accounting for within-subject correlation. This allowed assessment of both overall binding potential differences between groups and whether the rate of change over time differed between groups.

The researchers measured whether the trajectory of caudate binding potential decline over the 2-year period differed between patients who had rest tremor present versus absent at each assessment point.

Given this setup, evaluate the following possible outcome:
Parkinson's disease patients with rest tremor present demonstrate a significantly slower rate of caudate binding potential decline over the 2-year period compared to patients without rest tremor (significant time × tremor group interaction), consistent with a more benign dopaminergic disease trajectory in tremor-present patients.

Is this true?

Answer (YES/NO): NO